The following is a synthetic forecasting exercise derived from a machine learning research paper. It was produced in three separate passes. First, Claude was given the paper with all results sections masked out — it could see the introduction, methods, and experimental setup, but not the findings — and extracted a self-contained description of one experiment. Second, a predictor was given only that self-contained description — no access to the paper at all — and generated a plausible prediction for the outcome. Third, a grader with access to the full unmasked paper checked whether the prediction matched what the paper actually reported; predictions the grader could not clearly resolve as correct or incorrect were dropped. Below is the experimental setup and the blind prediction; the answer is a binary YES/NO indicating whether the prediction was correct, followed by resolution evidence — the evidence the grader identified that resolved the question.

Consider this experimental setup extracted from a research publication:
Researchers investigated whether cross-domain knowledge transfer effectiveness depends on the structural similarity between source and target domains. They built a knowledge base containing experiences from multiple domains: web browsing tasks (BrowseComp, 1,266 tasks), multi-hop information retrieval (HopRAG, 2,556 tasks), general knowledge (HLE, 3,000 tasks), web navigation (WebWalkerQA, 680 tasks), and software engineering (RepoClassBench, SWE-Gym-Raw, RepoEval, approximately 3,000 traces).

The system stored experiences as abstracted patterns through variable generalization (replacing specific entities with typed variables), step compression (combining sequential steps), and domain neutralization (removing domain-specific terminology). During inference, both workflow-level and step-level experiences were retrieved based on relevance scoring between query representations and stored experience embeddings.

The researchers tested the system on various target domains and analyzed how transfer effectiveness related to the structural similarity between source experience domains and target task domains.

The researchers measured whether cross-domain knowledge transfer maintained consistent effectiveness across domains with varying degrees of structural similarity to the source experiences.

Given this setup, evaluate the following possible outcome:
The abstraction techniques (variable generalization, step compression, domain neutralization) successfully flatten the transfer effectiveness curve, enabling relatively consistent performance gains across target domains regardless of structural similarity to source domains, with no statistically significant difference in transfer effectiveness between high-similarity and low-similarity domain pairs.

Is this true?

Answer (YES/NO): NO